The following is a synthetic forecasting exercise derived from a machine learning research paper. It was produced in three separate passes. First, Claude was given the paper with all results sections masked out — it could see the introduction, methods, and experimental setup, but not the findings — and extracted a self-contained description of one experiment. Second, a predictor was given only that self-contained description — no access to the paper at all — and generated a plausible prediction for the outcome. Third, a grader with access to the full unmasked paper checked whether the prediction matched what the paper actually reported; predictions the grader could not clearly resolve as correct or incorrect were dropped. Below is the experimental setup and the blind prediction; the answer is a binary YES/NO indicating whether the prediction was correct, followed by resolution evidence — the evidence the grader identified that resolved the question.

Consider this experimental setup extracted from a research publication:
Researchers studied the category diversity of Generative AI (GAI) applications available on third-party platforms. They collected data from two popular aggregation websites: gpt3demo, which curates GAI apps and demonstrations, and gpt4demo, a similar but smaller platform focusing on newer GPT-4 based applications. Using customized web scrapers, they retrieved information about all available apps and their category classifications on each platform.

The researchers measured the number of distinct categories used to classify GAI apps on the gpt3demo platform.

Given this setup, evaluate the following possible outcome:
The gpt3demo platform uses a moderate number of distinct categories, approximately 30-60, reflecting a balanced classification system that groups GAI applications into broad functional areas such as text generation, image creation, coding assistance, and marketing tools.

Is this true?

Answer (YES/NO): NO